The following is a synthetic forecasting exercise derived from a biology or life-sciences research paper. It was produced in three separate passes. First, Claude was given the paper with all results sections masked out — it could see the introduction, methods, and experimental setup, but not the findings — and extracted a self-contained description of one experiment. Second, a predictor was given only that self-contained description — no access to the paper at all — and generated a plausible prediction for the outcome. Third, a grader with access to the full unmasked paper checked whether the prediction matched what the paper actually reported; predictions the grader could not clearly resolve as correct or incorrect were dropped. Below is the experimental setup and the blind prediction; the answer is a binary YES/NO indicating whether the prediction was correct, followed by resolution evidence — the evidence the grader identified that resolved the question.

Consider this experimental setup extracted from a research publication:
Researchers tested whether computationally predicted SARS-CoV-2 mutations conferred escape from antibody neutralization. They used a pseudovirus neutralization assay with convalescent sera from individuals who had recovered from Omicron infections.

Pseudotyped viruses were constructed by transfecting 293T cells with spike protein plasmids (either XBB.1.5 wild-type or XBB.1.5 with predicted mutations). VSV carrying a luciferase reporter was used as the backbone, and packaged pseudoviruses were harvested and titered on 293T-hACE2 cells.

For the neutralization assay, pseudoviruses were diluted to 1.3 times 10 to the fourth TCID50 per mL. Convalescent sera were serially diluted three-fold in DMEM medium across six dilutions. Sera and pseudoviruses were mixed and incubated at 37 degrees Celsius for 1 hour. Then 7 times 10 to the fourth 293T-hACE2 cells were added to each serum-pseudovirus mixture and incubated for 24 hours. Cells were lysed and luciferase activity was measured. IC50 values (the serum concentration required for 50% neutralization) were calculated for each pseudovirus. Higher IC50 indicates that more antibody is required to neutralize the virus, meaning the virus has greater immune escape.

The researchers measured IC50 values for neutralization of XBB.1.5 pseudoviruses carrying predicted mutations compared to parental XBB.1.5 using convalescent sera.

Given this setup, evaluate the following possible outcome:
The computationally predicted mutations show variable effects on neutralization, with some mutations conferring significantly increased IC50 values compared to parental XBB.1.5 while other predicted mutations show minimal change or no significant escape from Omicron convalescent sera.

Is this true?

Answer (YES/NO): YES